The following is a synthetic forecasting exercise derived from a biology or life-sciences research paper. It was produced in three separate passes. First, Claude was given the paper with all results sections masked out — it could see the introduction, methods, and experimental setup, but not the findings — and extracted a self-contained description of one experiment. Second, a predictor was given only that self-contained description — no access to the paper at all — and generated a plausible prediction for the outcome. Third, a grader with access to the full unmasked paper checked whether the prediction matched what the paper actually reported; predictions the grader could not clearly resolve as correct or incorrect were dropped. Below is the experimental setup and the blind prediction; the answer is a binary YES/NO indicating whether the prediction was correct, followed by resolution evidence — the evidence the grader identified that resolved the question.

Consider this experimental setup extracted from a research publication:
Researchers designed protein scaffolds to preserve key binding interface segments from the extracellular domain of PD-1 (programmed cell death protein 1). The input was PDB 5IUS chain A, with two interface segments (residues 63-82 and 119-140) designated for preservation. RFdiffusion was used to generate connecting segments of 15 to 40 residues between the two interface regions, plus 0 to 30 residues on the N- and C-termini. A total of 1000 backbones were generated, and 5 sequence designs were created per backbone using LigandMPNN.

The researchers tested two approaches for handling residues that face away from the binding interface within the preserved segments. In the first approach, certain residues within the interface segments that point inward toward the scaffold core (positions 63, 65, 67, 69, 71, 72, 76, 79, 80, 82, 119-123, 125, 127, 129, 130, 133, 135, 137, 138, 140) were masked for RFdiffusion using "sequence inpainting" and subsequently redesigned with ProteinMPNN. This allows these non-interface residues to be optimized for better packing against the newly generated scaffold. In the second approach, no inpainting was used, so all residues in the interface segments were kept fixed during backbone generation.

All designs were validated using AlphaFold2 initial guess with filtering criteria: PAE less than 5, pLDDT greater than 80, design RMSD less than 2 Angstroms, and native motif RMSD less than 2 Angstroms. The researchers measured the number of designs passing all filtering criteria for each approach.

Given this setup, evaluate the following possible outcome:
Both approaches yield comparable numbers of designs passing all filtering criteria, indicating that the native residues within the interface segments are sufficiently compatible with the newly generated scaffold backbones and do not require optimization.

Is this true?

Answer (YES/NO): NO